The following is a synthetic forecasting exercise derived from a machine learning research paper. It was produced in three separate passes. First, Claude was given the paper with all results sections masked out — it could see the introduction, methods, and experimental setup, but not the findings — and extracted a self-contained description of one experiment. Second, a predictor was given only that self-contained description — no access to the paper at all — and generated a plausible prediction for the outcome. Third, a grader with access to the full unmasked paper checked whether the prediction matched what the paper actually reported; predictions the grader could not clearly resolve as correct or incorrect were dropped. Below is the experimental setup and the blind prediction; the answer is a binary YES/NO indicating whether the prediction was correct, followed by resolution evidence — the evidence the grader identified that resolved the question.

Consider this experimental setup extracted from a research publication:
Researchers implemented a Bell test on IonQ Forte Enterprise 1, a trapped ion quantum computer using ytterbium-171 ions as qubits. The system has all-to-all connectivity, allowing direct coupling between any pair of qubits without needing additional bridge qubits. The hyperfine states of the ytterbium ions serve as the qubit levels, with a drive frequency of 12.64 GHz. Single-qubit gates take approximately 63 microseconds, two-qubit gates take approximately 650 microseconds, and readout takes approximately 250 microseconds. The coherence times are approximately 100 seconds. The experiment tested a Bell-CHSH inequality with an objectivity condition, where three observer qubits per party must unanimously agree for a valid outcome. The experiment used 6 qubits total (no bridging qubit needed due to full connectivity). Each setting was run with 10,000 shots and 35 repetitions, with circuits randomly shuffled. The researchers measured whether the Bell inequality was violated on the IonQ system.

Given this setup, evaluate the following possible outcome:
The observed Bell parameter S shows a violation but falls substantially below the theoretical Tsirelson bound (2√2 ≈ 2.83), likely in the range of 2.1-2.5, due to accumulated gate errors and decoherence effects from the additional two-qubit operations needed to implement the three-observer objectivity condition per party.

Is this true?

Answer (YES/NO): NO